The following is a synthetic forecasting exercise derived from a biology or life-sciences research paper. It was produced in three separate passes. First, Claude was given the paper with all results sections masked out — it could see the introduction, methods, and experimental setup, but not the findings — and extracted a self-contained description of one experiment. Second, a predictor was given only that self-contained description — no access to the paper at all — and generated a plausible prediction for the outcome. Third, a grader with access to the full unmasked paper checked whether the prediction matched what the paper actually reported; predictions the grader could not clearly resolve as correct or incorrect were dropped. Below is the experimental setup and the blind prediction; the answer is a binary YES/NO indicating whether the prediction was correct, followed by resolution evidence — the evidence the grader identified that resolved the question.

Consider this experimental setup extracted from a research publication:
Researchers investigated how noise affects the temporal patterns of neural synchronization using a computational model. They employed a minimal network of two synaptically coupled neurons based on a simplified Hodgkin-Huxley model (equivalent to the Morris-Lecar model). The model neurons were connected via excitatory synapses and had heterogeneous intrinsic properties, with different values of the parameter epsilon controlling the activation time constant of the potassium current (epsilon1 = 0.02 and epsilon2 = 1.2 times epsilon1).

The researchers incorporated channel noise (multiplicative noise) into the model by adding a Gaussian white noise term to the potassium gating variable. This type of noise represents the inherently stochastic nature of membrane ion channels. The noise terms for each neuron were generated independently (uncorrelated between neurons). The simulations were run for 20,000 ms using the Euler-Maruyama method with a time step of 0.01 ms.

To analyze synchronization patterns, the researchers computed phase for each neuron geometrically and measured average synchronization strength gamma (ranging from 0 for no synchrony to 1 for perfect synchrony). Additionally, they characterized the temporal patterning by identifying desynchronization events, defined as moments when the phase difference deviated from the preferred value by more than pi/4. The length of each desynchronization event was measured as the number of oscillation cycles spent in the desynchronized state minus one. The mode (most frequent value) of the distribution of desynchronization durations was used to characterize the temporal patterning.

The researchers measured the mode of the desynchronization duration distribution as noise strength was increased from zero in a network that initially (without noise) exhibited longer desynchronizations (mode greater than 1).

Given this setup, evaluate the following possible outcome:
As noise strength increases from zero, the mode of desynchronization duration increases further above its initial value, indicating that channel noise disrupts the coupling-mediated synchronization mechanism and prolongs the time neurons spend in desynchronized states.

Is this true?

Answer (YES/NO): NO